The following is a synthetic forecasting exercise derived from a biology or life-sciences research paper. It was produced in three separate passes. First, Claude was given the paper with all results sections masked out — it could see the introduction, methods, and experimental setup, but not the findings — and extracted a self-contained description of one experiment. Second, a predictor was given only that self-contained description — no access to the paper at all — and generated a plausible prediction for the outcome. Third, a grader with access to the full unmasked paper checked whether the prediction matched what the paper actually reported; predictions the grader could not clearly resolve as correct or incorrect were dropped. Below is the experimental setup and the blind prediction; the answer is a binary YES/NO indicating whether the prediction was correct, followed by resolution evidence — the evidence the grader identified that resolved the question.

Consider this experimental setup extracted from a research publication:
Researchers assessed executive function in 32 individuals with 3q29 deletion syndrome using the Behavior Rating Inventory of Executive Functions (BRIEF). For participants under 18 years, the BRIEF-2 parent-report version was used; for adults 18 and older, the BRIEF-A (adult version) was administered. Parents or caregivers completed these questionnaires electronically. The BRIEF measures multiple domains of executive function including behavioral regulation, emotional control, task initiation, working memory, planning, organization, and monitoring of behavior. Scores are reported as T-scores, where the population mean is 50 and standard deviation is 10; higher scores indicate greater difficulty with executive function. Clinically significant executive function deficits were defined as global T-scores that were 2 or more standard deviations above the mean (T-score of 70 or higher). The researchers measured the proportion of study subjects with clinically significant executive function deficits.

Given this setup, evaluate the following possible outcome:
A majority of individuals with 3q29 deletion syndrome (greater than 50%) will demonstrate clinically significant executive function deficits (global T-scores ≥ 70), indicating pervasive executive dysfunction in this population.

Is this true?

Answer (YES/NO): NO